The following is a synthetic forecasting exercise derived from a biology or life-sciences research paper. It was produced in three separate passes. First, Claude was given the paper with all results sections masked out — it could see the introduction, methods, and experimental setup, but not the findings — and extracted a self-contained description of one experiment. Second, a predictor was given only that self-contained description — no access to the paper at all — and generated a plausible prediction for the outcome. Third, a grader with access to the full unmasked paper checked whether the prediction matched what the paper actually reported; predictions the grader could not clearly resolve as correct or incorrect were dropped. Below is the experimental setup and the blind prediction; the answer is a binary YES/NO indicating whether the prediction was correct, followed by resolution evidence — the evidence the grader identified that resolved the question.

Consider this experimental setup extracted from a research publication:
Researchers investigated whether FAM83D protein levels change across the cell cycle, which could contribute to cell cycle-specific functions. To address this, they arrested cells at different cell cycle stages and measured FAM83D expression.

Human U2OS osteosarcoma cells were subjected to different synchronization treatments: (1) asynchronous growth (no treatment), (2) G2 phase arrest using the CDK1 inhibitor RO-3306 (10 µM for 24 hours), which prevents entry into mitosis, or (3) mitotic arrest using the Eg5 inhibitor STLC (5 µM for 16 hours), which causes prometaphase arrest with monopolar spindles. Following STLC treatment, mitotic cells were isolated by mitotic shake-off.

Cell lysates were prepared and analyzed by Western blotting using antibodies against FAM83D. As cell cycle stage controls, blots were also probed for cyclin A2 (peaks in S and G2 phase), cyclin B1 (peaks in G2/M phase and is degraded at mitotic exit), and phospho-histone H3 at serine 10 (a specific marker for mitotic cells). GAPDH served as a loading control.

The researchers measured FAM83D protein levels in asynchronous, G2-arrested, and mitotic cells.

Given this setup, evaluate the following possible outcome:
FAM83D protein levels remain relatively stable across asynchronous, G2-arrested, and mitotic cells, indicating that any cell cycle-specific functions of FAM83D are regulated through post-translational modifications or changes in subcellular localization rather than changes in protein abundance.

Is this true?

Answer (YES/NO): NO